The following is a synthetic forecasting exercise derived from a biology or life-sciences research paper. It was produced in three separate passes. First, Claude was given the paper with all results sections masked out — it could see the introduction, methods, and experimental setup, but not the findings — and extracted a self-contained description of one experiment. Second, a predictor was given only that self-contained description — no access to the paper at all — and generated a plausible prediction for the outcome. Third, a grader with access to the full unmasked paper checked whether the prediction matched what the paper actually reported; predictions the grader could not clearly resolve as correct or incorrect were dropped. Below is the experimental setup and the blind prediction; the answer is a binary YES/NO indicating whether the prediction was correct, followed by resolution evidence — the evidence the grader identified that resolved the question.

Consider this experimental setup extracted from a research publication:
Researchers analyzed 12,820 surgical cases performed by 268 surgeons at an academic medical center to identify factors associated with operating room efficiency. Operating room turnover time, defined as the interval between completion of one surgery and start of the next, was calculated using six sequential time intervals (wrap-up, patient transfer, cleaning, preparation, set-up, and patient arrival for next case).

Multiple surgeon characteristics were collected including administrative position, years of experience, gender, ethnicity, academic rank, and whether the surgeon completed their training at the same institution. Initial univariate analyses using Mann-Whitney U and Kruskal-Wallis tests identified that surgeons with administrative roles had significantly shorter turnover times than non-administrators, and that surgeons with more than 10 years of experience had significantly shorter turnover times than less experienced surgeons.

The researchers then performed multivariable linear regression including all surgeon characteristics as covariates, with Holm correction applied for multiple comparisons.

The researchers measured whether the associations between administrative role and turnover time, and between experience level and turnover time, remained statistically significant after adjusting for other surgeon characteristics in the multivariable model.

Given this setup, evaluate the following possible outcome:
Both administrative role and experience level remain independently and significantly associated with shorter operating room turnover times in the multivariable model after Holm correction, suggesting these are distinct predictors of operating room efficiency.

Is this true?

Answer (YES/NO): YES